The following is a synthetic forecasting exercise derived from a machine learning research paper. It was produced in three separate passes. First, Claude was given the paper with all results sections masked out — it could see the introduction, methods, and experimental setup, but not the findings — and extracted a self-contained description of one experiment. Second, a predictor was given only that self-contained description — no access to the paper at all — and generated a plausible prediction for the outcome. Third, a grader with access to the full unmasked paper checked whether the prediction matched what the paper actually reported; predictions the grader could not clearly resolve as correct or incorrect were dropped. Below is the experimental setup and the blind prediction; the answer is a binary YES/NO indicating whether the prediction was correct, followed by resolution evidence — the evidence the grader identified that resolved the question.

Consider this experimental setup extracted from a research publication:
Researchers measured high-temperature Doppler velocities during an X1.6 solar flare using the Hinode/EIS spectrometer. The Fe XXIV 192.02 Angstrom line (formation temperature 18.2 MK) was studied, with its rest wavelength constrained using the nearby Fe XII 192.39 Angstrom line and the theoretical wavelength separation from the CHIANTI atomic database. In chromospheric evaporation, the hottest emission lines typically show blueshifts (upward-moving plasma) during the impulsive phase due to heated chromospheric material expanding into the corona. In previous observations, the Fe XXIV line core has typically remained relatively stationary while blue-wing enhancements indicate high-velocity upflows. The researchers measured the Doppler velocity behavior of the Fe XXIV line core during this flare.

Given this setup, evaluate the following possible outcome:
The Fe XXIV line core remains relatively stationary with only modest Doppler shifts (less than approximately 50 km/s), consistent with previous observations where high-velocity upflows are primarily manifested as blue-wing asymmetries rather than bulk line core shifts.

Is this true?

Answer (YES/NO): NO